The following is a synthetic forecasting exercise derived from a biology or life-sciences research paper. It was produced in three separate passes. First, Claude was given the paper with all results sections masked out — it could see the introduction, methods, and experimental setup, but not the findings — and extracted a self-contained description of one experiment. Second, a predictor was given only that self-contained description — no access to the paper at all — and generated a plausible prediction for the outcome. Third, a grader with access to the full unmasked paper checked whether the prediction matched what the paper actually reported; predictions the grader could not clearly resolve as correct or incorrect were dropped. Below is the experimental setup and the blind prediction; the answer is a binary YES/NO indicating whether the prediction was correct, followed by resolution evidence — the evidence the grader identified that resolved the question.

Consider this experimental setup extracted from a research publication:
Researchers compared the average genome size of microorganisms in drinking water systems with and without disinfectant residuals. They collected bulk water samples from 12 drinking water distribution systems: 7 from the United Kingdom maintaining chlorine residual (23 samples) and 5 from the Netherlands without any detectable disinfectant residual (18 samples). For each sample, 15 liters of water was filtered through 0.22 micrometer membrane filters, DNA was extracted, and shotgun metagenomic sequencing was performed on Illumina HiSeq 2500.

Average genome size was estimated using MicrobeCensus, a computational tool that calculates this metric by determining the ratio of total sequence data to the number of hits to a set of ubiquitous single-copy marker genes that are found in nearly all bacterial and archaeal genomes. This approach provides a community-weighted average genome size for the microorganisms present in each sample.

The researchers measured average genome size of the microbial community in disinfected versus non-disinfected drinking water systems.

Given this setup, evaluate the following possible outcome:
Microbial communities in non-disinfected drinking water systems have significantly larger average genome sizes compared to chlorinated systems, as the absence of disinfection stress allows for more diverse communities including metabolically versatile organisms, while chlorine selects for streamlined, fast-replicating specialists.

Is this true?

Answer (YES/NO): NO